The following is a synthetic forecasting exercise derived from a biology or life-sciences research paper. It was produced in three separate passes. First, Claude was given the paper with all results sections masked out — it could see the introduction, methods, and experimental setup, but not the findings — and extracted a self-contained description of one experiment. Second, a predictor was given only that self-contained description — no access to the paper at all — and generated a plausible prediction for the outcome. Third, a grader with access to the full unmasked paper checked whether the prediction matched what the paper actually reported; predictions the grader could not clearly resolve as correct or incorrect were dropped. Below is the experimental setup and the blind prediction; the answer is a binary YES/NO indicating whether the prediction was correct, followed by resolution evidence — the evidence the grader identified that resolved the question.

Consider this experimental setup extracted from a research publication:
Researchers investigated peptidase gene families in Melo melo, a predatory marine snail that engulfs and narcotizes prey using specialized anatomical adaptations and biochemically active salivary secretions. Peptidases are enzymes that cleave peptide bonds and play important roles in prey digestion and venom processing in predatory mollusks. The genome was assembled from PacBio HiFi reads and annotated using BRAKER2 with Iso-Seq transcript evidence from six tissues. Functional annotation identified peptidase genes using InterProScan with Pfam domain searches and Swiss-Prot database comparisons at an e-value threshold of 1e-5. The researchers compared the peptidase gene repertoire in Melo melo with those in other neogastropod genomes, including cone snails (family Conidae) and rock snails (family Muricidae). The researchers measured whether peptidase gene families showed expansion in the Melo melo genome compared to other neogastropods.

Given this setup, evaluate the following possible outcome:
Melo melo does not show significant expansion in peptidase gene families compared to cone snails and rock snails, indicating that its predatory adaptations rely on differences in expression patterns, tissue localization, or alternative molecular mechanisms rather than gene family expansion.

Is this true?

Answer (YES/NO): NO